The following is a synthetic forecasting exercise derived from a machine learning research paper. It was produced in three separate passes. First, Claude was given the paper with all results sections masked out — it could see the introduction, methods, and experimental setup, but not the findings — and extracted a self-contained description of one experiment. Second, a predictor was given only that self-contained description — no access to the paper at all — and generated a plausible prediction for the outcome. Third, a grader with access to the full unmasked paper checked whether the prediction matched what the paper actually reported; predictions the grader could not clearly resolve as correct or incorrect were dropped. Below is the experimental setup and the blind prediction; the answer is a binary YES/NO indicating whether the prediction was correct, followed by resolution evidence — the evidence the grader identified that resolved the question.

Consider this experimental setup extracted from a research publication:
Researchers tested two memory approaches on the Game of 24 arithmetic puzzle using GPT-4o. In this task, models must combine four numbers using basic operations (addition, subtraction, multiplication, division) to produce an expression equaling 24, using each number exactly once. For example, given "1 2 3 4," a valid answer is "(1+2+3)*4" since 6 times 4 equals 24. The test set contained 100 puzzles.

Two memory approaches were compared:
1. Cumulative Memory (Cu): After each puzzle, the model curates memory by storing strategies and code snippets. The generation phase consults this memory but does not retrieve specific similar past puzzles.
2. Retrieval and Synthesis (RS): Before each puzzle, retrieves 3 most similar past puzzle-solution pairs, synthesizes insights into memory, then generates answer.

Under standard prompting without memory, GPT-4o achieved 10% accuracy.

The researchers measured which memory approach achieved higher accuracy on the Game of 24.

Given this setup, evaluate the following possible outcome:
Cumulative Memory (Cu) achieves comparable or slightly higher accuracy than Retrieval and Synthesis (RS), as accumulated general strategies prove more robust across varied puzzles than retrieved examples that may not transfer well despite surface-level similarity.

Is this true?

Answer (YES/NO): NO